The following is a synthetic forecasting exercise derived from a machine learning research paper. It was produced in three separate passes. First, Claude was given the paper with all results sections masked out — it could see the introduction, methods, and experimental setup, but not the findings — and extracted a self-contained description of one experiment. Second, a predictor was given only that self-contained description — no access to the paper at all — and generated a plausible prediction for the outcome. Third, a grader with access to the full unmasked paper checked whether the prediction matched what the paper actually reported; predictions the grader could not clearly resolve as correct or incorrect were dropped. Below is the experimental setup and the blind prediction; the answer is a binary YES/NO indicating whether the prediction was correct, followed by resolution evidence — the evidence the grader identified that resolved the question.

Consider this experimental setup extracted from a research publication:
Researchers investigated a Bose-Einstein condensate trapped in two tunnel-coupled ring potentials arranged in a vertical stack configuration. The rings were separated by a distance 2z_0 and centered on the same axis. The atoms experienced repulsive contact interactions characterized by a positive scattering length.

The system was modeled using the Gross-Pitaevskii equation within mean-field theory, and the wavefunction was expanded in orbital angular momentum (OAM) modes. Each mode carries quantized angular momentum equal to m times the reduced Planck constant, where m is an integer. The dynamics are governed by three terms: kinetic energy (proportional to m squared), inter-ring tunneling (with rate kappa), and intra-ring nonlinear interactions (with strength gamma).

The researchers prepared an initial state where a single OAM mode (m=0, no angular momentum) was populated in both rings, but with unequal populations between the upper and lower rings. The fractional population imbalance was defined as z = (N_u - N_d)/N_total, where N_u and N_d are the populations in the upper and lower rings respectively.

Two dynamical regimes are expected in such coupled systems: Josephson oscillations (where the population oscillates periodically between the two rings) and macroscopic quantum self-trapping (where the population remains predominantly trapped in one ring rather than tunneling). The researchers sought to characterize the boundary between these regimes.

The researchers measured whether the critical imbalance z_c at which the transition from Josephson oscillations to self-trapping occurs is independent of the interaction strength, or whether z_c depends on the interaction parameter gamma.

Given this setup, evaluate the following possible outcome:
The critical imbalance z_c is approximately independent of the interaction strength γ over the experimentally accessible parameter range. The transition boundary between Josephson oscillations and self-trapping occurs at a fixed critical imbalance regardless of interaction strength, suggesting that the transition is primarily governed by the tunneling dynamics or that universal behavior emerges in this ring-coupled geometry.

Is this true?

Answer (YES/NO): NO